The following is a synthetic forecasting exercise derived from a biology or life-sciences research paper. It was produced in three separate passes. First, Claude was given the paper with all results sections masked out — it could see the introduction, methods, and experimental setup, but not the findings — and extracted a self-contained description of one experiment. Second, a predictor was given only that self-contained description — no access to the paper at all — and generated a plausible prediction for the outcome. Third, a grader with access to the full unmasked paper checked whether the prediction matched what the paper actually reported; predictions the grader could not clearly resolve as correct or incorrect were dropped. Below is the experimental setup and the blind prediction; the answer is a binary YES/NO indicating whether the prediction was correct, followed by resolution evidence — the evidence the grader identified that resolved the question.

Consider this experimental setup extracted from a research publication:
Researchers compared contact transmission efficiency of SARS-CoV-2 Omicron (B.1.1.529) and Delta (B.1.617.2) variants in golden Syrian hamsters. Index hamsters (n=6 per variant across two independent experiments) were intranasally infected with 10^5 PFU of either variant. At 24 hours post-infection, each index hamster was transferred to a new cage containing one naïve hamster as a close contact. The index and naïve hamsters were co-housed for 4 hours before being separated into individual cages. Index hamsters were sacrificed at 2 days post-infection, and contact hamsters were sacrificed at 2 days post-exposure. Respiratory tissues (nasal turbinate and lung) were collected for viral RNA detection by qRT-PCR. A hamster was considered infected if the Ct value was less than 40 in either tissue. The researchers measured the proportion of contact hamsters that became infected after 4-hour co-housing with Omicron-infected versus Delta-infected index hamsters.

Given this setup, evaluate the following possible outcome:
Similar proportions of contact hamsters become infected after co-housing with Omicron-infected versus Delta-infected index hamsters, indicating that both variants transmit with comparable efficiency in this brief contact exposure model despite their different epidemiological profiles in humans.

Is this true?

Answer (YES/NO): YES